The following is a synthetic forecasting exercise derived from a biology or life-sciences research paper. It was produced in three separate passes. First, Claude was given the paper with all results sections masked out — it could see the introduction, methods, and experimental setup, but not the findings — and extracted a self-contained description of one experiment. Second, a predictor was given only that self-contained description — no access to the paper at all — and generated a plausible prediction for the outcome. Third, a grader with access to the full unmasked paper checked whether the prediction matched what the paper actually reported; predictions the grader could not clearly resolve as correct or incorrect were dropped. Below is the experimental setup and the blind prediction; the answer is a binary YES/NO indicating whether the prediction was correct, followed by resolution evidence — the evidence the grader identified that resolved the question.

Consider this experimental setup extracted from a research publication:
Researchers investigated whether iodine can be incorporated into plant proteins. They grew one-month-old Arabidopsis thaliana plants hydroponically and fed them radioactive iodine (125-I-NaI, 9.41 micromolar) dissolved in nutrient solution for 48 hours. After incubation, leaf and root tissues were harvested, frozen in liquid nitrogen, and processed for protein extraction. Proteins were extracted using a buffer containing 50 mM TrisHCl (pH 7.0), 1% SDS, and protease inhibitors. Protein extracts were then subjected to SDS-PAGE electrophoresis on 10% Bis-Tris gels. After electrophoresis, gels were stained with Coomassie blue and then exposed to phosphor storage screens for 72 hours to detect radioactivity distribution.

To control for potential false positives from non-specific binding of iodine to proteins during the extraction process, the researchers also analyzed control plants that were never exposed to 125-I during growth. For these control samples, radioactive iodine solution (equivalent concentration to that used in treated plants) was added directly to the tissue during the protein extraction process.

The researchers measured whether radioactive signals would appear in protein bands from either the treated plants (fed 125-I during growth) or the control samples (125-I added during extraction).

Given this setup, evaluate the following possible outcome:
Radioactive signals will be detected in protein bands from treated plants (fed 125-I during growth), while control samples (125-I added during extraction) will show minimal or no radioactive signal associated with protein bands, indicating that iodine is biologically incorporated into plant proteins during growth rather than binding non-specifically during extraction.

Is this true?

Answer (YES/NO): YES